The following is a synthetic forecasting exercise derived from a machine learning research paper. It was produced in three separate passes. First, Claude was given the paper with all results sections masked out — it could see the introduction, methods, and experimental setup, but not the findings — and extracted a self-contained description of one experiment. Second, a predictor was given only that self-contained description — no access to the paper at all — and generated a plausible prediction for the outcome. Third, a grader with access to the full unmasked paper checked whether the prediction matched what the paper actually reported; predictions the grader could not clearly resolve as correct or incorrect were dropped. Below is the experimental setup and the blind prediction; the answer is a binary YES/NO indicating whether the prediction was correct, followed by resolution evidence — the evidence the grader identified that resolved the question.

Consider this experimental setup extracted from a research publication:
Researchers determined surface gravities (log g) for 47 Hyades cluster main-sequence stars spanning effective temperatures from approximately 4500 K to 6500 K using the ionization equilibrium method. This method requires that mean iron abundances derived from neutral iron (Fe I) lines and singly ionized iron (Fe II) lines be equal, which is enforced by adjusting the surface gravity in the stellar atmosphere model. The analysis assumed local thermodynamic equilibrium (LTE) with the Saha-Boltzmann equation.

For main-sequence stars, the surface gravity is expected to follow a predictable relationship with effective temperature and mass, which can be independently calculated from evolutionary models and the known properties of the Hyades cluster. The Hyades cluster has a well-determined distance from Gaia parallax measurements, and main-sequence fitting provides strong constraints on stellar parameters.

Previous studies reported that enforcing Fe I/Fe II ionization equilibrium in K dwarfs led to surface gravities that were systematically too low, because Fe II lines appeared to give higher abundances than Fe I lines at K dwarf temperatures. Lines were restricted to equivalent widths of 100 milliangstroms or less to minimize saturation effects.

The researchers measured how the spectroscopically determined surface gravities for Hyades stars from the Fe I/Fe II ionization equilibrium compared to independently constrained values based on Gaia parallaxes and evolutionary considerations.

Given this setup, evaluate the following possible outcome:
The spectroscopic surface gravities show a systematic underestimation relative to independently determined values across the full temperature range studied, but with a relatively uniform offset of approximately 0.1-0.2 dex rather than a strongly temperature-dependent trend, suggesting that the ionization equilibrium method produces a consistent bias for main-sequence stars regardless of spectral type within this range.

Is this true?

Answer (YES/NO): NO